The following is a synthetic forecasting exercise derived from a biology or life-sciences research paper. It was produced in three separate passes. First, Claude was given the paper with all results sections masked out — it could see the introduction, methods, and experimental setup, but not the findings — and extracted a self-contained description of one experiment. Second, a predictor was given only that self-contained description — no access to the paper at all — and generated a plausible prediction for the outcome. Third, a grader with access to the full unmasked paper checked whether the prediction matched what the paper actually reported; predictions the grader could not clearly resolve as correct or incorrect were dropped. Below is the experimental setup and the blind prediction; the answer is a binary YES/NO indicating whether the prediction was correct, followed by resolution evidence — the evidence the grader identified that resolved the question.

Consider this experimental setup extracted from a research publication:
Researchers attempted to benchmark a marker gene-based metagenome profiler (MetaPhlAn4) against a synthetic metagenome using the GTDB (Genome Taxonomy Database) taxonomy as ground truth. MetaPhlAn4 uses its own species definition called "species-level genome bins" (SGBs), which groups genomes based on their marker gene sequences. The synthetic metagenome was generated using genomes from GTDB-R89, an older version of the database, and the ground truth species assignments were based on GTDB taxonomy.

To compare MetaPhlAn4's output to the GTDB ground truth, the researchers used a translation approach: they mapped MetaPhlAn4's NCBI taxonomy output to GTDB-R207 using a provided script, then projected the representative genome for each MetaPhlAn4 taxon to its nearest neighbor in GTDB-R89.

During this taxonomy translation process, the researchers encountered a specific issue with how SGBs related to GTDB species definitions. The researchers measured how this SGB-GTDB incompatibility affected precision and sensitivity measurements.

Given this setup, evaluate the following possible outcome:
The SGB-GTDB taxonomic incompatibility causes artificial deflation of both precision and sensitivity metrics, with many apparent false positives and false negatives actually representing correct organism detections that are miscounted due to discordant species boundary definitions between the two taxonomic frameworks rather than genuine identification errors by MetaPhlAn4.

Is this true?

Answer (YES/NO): YES